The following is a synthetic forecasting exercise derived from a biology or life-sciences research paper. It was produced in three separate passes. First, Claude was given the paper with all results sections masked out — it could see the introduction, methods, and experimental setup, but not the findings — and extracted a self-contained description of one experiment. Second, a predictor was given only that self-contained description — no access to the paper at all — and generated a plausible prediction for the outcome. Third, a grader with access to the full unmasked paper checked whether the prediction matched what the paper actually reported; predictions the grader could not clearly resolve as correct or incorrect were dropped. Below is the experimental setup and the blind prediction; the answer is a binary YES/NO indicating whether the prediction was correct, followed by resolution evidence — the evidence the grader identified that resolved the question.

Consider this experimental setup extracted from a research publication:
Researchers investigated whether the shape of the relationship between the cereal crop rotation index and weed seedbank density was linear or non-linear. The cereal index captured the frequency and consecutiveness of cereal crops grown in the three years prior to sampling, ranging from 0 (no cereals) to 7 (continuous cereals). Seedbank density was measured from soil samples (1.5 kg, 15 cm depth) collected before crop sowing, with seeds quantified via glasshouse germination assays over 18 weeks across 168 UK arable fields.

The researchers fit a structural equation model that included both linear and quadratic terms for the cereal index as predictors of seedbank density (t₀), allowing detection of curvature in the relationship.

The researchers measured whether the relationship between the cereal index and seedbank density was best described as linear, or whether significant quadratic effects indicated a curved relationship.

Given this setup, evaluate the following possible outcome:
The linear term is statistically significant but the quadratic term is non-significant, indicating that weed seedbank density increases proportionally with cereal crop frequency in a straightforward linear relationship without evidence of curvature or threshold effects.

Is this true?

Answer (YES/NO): NO